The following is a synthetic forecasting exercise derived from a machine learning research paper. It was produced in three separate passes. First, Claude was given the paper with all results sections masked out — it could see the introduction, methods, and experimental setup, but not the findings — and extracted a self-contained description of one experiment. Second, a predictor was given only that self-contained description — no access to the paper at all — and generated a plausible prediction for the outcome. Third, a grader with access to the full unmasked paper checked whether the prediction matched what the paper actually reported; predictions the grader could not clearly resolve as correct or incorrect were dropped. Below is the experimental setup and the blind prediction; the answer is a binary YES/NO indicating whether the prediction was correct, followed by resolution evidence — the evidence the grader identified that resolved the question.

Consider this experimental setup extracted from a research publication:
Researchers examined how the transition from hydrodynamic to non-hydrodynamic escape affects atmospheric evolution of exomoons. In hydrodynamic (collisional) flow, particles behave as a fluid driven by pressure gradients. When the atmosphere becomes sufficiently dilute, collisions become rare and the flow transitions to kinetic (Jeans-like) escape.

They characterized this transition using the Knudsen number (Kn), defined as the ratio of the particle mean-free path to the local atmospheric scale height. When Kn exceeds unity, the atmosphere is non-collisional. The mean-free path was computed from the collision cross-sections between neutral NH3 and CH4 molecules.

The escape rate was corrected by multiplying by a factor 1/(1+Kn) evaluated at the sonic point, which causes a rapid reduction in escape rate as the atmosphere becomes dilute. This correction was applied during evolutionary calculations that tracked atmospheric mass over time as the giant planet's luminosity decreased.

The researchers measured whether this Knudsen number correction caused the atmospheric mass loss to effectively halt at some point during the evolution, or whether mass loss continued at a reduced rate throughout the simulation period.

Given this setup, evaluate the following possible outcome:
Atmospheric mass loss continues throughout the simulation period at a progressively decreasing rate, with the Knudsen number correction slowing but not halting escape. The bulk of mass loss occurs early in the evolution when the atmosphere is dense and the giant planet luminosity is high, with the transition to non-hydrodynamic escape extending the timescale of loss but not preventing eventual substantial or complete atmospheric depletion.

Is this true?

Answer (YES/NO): NO